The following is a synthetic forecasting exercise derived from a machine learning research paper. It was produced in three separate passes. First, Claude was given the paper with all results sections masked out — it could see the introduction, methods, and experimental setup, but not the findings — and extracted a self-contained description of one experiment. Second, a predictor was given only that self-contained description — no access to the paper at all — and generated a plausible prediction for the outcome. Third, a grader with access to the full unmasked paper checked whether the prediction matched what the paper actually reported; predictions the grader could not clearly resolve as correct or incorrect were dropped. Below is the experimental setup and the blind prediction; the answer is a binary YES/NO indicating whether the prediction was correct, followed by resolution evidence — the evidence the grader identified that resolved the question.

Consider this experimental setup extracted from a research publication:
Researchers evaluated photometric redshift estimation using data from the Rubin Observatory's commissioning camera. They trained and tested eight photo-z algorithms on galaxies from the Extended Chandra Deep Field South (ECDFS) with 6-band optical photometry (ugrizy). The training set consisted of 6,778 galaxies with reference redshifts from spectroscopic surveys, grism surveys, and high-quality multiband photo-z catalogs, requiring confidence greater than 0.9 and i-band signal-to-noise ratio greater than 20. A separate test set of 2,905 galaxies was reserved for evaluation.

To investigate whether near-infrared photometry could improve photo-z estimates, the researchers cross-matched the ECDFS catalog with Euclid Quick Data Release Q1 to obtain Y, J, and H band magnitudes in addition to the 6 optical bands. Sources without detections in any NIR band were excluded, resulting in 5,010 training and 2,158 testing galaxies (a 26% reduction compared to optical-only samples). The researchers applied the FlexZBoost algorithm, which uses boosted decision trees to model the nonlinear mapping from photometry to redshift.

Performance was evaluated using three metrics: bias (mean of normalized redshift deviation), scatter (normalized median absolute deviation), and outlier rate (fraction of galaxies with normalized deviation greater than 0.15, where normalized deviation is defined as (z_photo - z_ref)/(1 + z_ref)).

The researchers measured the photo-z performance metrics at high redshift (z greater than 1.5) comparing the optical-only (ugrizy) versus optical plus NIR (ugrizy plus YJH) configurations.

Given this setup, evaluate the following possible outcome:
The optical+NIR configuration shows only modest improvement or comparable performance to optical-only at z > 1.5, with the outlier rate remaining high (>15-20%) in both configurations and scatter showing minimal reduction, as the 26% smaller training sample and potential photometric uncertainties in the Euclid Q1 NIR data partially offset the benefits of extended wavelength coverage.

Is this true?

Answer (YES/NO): NO